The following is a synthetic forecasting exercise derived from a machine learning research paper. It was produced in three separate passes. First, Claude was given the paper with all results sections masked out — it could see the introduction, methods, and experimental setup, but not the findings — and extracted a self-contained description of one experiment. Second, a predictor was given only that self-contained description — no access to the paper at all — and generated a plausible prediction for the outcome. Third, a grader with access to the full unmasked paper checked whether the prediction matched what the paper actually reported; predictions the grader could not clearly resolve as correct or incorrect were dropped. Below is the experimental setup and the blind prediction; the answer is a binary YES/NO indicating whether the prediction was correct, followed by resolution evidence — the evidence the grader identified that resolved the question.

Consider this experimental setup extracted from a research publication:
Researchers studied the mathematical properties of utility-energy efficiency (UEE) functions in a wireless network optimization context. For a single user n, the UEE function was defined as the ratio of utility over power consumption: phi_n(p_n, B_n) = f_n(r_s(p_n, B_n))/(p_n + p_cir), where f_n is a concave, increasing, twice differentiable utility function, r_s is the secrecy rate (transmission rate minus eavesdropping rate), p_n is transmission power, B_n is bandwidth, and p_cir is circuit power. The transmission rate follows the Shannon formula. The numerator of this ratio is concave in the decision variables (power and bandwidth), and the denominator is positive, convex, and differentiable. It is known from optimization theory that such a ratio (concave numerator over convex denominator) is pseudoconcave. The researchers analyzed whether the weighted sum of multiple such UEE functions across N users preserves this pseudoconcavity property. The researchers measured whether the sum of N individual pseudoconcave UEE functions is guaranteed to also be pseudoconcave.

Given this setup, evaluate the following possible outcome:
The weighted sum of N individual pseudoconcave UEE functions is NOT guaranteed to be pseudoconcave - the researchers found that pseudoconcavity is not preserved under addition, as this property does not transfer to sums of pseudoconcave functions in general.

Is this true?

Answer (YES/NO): YES